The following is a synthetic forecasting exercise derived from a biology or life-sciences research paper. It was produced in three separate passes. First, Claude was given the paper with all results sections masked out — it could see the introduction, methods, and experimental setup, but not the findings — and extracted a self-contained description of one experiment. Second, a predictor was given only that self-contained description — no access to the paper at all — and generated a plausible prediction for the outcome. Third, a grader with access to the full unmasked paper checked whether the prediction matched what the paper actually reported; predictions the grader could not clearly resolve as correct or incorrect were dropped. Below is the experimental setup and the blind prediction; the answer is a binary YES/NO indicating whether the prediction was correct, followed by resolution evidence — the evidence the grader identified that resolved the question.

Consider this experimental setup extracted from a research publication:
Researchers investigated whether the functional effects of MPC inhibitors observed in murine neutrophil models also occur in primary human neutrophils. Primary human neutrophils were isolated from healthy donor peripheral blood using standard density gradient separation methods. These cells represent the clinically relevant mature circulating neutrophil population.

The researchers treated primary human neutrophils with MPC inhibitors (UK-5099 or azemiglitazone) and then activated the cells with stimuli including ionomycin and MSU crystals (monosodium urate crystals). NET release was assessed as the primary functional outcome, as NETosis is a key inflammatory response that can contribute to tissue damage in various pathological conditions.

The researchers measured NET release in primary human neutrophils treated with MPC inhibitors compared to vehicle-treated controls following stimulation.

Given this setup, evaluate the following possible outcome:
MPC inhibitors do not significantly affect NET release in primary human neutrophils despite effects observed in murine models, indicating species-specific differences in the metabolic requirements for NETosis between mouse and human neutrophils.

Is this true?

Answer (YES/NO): NO